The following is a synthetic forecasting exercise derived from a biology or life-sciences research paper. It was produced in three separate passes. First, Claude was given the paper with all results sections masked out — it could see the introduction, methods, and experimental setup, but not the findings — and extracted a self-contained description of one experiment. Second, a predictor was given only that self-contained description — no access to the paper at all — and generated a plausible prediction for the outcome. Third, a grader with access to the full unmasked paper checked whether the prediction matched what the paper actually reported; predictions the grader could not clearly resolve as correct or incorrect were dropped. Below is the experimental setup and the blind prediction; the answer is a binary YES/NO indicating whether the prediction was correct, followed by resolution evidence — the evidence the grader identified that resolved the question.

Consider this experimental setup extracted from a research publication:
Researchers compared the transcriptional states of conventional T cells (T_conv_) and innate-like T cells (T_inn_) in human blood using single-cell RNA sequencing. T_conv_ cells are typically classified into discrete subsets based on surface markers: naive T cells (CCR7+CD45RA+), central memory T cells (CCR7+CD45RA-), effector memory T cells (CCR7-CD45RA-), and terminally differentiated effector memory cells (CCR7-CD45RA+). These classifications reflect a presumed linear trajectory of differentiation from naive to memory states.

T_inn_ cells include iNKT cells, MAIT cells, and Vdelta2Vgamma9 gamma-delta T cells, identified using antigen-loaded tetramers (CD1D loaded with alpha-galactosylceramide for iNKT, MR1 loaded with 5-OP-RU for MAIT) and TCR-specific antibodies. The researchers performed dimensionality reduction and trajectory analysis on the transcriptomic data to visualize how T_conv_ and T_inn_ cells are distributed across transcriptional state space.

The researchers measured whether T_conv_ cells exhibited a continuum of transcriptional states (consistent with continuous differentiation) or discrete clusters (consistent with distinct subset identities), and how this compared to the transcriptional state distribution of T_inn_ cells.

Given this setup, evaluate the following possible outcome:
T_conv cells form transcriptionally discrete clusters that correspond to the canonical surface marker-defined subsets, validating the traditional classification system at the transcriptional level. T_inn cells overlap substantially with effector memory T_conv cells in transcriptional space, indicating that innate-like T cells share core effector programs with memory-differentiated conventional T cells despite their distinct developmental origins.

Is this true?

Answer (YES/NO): NO